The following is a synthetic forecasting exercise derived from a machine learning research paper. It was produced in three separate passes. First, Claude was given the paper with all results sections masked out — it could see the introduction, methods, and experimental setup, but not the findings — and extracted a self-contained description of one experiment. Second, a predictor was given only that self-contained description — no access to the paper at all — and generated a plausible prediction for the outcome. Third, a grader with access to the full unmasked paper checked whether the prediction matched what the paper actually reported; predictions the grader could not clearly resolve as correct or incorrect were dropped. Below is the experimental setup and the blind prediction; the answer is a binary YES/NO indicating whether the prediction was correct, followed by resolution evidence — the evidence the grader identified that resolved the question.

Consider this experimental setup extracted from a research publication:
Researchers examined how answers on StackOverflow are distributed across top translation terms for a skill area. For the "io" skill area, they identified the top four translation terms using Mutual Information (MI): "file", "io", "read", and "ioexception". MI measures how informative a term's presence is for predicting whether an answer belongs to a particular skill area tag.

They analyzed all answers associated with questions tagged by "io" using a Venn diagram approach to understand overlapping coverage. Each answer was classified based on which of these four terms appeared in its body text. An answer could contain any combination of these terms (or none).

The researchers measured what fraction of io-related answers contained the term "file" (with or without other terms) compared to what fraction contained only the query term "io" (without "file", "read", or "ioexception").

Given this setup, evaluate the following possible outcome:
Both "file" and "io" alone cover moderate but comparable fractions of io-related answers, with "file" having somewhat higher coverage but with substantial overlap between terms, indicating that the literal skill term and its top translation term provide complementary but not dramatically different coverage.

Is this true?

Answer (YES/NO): NO